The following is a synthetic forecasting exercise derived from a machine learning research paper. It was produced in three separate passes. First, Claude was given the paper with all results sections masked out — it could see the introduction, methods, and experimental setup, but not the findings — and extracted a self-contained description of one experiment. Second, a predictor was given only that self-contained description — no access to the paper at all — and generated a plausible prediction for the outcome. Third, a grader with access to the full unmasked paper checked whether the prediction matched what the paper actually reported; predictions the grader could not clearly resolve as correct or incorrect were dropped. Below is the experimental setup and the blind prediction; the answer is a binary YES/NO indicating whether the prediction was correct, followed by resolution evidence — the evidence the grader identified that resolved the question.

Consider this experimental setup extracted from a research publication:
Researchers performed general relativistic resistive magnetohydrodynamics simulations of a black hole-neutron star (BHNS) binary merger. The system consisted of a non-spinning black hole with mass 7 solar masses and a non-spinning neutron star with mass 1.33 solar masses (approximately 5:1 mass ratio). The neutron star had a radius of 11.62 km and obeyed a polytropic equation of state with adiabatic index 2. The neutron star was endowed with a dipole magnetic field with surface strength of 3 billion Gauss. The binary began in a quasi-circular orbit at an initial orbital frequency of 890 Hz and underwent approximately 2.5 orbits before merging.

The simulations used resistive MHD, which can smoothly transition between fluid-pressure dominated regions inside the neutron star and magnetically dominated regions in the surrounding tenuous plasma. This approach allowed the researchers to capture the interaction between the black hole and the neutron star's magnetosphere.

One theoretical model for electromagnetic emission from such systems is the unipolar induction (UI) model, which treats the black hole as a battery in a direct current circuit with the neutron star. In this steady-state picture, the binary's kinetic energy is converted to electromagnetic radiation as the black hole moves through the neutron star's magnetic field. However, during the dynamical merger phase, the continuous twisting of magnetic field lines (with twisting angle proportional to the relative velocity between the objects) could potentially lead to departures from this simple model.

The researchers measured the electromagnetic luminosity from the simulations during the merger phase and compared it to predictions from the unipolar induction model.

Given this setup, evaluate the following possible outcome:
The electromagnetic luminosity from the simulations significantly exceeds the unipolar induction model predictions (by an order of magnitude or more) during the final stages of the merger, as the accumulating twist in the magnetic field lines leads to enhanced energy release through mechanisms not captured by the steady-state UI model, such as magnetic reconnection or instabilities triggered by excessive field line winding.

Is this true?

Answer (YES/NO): NO